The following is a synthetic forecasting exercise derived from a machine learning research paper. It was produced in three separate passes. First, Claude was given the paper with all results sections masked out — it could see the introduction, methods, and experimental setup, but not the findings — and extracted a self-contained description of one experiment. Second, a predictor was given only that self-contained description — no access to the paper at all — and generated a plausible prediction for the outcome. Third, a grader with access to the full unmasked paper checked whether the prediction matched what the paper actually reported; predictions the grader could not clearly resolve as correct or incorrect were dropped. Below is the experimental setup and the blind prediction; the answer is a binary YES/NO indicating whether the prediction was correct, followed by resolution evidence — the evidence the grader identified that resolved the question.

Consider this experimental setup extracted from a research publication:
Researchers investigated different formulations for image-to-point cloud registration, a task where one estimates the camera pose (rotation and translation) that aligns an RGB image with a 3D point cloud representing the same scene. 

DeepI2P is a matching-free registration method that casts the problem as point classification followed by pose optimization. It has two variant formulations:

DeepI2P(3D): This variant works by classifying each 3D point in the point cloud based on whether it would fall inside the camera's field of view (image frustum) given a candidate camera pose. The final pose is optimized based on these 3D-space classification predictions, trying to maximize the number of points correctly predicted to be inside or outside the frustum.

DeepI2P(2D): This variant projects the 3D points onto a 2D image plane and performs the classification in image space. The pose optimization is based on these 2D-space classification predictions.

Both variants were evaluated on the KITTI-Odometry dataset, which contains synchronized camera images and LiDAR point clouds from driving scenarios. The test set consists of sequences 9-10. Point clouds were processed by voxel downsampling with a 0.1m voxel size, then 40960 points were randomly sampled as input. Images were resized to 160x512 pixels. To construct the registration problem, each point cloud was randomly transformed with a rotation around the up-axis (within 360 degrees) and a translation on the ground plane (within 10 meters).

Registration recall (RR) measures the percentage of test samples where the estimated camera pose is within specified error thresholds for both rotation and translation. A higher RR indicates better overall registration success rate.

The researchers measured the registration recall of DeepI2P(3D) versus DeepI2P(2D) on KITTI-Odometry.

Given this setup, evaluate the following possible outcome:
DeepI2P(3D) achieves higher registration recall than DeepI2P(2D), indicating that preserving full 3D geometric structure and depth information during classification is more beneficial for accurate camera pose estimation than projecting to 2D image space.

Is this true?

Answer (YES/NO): NO